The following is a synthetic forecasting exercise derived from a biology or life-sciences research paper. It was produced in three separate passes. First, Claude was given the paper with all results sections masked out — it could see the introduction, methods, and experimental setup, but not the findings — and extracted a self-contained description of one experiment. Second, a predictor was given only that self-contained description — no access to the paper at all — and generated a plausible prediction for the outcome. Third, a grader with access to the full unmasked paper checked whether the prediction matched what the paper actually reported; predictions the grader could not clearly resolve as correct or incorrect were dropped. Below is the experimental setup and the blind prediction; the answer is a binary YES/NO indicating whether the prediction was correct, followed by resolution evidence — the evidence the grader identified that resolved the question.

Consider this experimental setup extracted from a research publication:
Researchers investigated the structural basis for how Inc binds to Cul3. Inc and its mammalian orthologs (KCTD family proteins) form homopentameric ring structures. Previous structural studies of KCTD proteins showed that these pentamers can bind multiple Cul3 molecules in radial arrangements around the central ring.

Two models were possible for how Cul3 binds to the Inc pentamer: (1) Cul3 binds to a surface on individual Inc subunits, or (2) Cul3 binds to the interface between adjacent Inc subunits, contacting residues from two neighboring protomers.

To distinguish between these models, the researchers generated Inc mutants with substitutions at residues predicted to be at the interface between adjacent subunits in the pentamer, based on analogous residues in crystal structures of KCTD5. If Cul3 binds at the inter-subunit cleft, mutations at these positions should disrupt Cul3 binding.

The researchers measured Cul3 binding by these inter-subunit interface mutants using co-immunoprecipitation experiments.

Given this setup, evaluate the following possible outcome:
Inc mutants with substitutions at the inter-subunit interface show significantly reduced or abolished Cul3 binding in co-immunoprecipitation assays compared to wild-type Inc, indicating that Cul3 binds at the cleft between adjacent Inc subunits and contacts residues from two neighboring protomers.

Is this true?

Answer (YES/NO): YES